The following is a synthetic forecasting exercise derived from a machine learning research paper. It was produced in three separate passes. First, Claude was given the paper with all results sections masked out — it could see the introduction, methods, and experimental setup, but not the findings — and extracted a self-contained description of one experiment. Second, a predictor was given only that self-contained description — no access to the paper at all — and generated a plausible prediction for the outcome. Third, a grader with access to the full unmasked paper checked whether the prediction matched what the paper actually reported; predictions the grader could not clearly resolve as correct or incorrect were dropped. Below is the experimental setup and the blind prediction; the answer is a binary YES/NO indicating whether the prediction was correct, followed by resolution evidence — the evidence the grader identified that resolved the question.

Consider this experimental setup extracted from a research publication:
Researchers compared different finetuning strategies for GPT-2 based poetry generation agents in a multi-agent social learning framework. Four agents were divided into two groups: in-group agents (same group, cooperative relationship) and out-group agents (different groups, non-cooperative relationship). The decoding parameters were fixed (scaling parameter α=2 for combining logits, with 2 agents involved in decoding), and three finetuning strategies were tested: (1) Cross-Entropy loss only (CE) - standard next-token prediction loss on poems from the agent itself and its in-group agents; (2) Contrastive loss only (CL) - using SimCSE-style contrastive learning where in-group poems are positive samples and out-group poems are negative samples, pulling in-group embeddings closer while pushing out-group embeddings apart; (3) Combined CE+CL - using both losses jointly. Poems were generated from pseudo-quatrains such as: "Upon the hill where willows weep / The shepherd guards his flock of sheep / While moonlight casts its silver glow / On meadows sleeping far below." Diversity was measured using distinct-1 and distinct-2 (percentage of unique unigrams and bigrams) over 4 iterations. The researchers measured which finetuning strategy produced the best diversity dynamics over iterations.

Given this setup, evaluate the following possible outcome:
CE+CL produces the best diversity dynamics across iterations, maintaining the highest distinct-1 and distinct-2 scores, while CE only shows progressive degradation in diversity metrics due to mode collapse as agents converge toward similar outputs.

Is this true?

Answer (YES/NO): NO